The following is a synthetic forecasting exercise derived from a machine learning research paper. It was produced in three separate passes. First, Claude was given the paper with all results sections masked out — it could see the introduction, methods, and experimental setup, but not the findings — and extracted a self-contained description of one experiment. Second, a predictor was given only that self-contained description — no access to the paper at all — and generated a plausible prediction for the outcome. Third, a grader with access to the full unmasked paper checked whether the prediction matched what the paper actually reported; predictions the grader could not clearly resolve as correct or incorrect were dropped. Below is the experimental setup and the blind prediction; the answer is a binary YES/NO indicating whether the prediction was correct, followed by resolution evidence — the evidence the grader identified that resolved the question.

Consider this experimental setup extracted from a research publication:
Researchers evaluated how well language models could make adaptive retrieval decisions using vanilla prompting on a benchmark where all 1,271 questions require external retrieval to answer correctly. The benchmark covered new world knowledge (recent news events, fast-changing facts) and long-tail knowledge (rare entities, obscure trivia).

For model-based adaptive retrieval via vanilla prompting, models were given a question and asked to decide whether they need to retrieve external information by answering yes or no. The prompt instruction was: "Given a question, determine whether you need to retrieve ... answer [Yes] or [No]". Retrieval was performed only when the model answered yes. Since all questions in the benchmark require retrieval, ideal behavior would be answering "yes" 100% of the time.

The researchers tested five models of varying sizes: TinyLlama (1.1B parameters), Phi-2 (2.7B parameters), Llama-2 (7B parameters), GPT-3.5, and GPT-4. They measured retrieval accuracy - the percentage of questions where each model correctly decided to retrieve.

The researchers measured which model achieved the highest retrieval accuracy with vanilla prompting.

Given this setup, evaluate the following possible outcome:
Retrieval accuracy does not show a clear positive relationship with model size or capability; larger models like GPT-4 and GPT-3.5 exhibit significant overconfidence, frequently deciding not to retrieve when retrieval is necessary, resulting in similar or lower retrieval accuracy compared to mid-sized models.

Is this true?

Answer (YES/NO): YES